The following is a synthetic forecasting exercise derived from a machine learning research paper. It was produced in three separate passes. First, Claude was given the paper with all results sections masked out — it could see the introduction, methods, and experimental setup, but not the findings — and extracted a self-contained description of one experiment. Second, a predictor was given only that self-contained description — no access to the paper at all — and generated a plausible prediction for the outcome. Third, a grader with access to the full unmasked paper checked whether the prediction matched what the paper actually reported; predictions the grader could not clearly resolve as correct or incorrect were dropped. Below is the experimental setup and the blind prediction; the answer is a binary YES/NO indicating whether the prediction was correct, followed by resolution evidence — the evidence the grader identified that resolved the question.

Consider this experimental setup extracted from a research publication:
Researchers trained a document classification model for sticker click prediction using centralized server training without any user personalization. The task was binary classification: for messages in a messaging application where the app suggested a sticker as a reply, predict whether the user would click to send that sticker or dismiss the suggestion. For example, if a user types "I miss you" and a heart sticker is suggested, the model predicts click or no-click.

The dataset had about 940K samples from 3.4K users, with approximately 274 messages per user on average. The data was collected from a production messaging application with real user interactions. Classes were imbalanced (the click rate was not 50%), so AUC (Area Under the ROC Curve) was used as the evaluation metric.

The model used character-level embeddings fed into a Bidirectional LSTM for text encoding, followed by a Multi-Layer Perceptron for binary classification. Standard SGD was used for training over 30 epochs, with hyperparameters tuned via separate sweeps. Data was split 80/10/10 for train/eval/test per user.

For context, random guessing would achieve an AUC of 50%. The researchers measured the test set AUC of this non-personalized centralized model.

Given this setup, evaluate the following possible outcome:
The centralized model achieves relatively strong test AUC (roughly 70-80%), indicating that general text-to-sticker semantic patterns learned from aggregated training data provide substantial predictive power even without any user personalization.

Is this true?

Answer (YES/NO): NO